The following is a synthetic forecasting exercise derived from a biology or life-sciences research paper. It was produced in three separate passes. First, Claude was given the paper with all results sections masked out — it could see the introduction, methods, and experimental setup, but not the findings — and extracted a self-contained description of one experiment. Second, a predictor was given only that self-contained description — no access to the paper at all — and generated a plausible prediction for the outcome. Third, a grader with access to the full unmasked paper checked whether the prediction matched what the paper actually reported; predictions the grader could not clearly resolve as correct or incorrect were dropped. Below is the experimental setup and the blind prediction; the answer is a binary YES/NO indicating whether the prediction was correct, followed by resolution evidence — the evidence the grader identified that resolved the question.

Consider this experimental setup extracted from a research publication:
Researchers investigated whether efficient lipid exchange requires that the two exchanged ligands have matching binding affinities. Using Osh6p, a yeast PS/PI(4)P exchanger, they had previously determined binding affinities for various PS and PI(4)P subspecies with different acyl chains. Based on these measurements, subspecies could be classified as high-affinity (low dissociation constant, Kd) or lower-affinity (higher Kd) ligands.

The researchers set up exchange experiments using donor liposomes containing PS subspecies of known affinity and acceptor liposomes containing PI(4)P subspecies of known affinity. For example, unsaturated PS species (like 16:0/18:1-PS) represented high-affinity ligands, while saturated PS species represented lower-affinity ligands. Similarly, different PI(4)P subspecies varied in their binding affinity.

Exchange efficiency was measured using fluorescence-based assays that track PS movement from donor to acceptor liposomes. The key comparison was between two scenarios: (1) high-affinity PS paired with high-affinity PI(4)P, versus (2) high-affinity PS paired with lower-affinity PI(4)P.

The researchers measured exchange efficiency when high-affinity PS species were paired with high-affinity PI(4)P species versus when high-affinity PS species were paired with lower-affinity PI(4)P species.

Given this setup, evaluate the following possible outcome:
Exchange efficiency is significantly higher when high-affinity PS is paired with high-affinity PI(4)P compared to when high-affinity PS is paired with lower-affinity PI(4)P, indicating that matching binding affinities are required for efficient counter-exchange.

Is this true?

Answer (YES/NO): NO